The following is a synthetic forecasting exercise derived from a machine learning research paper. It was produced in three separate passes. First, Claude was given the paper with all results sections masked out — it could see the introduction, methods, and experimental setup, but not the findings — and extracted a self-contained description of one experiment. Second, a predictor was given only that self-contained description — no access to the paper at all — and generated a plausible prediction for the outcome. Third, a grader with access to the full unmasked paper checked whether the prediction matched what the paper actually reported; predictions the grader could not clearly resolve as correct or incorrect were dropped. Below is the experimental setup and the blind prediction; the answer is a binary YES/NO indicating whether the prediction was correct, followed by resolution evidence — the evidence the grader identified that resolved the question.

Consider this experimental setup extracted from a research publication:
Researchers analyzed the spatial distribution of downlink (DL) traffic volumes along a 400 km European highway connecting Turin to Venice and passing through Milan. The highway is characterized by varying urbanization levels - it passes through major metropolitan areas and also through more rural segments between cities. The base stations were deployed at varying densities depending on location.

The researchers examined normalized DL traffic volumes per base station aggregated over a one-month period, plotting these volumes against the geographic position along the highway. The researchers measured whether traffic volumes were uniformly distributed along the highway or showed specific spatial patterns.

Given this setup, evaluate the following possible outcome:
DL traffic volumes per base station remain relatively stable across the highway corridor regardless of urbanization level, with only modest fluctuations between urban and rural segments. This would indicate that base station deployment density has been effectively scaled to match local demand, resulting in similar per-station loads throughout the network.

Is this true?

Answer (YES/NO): NO